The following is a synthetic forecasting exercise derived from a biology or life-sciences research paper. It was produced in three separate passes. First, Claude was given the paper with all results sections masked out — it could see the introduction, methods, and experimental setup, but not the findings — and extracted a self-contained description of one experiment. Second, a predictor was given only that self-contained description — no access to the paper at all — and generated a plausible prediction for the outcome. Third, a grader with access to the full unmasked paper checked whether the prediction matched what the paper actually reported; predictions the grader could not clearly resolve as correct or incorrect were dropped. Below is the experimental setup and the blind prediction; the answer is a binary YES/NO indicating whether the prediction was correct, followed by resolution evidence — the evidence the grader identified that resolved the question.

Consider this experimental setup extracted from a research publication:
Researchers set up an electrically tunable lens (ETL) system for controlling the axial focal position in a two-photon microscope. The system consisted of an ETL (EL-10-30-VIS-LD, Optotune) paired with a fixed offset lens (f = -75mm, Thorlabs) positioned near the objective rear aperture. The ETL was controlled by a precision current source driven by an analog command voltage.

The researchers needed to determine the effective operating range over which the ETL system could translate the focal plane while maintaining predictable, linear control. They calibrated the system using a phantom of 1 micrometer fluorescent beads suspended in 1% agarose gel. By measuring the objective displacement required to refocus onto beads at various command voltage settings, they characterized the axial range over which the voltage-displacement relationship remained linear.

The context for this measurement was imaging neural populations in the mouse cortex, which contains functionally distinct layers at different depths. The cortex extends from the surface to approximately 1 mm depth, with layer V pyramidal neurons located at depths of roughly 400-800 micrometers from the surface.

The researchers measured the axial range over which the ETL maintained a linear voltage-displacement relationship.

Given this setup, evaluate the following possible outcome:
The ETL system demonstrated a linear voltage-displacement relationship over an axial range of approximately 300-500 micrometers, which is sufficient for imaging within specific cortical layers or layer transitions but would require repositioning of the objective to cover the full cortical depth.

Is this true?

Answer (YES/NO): NO